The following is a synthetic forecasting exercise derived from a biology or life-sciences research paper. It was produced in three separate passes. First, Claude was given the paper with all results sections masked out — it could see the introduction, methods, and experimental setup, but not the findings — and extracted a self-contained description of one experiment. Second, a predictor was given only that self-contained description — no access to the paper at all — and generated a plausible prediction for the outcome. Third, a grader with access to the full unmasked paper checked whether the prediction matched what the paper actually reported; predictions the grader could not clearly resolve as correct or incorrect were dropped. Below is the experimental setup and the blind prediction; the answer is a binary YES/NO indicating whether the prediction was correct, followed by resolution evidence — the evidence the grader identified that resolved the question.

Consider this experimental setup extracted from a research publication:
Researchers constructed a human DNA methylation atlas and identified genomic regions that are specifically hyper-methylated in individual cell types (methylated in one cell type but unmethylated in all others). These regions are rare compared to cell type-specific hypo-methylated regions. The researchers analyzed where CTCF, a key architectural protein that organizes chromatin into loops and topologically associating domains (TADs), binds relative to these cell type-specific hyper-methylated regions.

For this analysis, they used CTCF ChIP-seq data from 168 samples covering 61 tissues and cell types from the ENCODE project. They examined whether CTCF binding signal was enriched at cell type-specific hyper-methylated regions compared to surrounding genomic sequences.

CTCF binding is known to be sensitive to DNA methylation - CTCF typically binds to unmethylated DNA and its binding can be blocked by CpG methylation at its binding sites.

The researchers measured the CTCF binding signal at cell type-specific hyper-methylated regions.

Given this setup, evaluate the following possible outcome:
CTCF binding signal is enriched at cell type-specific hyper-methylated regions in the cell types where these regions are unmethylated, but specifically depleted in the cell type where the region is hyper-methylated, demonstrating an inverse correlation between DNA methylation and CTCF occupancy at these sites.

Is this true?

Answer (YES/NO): YES